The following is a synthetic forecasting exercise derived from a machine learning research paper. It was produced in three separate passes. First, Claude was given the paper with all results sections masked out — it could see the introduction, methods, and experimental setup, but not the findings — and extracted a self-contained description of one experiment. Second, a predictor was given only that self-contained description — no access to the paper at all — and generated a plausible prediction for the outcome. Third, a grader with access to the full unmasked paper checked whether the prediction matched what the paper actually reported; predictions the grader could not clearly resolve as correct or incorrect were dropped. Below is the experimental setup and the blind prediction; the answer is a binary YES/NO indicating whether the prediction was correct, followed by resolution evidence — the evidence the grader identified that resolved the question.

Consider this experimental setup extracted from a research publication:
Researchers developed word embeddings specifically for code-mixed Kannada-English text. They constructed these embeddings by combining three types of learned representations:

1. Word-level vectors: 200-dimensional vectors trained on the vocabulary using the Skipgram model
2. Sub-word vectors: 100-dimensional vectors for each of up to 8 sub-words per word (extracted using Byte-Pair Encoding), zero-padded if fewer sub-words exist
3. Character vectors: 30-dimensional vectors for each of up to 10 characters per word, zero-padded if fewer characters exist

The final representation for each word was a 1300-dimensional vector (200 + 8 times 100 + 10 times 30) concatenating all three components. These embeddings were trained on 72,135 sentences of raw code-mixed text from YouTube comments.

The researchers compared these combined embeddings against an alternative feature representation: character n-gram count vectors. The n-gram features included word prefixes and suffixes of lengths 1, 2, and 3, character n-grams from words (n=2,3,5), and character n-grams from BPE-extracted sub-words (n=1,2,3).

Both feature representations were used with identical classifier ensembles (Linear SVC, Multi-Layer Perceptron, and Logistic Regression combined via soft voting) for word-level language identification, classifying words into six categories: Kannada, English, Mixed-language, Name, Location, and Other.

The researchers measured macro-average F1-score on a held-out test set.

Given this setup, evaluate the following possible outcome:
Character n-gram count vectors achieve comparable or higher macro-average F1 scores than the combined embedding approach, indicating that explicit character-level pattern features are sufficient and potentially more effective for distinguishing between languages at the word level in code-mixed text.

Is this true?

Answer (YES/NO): YES